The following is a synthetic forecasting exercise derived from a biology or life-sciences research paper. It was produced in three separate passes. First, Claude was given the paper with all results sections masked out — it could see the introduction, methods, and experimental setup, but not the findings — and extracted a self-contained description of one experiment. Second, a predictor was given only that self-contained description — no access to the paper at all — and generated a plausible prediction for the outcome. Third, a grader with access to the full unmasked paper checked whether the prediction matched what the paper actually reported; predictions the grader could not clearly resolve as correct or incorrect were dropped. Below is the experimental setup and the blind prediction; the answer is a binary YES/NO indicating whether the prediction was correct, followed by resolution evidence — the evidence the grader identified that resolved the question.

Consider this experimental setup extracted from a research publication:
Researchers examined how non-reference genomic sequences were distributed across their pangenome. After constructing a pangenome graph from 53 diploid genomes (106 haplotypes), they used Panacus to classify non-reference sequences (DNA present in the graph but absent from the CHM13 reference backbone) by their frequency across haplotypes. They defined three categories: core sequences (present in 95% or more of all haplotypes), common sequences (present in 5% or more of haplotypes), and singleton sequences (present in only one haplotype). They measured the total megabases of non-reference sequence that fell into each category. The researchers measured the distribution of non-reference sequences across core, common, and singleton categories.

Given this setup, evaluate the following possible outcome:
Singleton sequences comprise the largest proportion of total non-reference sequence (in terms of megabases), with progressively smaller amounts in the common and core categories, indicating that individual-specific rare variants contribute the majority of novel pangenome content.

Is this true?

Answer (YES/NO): NO